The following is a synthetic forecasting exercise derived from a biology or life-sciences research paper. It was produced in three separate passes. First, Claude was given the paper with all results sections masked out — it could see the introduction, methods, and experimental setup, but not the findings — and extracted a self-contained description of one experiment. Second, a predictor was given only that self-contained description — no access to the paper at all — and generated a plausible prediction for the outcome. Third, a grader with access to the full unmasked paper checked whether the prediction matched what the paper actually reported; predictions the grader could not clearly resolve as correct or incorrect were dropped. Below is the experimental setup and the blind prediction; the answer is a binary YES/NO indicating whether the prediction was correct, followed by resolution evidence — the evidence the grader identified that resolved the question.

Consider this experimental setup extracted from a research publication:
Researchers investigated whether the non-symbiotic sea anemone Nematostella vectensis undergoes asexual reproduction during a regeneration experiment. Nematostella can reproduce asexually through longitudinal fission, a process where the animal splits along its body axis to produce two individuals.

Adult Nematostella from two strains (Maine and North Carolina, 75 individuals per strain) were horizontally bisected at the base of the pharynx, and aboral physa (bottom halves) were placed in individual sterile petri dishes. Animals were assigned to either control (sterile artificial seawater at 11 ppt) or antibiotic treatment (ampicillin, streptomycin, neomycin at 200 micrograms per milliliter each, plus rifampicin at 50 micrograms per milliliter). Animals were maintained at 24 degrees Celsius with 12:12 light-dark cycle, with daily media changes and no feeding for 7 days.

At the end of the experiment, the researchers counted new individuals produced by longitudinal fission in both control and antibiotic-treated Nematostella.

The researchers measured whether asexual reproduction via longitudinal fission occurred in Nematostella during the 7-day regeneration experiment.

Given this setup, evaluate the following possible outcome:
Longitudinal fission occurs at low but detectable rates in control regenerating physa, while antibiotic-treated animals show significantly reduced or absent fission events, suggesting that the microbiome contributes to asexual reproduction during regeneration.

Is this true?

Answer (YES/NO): NO